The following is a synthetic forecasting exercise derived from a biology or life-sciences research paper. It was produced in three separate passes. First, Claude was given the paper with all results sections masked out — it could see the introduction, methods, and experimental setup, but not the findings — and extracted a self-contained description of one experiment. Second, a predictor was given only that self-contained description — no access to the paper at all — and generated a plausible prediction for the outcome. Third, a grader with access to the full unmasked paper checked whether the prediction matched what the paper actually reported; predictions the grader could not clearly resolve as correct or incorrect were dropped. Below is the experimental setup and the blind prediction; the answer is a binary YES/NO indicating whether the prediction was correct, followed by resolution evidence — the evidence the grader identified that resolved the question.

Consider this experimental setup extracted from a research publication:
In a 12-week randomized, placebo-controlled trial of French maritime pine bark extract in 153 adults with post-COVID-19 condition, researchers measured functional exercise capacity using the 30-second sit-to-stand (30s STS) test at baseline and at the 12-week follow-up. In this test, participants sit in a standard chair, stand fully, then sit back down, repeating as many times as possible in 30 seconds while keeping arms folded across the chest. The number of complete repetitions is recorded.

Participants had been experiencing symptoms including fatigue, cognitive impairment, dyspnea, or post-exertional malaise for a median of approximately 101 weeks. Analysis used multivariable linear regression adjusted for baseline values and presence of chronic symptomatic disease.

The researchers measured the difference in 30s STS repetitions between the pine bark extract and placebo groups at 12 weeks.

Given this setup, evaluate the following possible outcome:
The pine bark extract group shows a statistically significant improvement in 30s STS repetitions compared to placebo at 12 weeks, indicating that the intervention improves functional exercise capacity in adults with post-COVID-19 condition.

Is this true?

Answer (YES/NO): NO